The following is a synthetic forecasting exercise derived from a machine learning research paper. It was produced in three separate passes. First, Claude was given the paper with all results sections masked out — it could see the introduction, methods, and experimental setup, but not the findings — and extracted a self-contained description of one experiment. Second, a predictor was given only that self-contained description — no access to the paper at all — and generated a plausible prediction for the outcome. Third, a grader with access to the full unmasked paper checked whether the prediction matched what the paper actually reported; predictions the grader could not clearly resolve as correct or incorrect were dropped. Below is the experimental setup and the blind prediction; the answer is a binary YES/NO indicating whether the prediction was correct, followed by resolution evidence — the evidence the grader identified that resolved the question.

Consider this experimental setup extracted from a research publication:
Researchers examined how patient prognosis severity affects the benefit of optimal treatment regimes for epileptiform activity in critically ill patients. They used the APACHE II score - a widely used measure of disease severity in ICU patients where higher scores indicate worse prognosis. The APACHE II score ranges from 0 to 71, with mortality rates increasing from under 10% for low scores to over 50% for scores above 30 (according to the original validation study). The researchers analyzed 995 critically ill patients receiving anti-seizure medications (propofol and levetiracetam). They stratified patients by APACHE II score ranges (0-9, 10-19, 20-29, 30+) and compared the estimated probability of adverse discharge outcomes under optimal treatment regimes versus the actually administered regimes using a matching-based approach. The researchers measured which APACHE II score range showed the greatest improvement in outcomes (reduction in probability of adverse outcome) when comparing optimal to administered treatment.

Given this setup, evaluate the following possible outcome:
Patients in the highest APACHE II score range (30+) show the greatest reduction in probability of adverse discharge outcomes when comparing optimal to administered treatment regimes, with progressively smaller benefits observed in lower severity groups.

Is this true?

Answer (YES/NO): NO